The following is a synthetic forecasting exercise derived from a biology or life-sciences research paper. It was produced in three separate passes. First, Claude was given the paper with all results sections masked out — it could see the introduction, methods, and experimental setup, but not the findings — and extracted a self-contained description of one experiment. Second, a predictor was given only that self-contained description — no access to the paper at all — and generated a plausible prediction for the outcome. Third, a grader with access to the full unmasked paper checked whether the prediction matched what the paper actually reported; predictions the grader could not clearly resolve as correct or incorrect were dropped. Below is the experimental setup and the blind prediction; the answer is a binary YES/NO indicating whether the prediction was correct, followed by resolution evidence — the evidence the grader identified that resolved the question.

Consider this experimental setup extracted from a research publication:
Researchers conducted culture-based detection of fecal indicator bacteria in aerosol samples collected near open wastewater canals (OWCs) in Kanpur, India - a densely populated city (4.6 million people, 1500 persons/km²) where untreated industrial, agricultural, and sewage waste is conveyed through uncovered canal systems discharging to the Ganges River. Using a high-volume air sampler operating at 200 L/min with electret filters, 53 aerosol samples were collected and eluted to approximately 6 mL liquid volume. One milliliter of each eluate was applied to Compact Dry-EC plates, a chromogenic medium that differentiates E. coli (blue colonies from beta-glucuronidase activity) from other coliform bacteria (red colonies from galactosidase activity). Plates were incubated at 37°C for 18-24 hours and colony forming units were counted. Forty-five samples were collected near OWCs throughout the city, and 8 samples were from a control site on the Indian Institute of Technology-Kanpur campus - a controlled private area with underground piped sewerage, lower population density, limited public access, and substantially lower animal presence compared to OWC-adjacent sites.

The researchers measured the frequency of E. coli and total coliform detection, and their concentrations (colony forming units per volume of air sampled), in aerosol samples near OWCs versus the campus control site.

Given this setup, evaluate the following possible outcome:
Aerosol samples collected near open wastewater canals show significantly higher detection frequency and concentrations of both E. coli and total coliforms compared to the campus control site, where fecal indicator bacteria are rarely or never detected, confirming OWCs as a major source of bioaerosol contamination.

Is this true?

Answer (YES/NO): YES